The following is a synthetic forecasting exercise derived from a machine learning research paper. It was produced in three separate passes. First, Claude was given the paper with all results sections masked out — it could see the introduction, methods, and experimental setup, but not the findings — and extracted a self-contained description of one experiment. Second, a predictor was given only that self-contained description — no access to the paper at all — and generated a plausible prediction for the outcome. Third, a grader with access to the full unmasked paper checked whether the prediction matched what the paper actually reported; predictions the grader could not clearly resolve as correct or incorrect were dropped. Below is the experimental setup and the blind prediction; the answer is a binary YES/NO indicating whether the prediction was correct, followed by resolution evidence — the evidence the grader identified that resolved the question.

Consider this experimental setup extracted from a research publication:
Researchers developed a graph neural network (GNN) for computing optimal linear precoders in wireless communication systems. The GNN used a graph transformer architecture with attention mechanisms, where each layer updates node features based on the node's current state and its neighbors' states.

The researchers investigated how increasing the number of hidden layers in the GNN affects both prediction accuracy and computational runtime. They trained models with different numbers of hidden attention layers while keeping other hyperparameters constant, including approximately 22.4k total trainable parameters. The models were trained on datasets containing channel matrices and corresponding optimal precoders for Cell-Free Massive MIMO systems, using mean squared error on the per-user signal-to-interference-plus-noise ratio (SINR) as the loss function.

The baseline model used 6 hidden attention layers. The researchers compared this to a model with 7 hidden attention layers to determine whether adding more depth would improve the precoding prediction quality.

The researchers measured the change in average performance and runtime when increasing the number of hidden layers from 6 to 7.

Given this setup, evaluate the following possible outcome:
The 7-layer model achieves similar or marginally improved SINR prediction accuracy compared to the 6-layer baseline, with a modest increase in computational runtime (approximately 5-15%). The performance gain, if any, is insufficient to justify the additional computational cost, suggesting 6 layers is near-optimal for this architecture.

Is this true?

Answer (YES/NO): YES